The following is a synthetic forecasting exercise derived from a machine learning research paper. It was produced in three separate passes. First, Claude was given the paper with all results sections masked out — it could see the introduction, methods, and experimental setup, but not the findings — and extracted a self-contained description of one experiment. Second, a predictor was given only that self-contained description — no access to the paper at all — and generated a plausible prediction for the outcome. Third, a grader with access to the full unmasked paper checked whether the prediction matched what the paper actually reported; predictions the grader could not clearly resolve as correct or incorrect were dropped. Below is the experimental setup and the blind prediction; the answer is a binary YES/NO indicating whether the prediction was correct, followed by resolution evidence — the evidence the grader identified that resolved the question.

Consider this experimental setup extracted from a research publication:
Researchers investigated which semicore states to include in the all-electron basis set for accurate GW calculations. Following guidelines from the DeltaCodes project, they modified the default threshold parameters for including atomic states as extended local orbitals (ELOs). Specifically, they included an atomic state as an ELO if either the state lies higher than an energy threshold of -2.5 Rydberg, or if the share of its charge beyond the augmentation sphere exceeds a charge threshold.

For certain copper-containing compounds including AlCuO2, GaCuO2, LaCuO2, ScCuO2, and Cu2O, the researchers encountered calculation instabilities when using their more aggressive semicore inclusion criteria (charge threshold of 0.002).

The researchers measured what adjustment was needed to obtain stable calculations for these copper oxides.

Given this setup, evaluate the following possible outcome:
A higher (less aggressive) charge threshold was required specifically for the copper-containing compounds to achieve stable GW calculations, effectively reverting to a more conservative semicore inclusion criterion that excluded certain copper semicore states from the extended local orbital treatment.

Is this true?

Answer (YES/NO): YES